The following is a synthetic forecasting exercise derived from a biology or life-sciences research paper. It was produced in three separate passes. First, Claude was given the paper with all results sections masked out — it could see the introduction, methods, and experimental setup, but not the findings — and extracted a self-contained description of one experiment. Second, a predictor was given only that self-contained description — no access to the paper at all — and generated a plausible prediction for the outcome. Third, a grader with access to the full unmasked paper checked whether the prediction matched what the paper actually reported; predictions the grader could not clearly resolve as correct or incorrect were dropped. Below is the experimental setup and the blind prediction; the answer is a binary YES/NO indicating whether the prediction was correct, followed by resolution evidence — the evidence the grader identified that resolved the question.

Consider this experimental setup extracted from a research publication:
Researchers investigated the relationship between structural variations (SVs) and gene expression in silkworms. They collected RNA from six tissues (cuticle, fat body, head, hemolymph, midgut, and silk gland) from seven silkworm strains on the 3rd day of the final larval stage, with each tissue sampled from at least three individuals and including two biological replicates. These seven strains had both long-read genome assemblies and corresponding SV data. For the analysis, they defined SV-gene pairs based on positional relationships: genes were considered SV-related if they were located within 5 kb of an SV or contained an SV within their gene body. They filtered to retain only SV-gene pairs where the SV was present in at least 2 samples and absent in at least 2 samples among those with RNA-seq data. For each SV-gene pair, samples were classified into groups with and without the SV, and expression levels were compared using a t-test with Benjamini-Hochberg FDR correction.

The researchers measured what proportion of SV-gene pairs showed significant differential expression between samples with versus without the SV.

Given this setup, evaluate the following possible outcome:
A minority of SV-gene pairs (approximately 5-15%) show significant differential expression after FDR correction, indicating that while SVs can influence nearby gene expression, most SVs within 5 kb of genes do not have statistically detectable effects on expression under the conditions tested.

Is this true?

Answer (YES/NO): YES